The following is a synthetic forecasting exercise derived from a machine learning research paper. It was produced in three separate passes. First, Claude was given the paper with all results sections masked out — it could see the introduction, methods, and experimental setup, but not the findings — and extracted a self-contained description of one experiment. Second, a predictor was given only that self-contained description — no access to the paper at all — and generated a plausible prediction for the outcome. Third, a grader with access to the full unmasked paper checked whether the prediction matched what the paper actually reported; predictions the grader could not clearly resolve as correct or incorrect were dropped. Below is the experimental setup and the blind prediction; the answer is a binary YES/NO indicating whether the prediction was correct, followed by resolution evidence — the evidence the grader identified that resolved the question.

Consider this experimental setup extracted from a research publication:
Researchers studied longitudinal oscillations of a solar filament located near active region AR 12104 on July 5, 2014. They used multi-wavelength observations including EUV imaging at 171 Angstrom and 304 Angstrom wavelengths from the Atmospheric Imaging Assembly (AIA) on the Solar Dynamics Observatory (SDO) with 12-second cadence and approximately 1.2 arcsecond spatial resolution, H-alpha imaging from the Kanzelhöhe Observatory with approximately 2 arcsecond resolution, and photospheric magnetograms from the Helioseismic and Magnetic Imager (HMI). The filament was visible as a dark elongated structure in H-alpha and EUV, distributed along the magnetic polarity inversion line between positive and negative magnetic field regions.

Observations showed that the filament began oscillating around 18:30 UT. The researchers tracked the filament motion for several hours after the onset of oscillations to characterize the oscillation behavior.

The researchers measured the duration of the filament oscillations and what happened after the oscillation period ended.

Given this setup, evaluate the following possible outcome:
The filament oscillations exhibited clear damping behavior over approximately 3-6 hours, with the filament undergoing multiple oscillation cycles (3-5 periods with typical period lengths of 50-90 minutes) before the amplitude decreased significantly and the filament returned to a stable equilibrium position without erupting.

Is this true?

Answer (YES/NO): NO